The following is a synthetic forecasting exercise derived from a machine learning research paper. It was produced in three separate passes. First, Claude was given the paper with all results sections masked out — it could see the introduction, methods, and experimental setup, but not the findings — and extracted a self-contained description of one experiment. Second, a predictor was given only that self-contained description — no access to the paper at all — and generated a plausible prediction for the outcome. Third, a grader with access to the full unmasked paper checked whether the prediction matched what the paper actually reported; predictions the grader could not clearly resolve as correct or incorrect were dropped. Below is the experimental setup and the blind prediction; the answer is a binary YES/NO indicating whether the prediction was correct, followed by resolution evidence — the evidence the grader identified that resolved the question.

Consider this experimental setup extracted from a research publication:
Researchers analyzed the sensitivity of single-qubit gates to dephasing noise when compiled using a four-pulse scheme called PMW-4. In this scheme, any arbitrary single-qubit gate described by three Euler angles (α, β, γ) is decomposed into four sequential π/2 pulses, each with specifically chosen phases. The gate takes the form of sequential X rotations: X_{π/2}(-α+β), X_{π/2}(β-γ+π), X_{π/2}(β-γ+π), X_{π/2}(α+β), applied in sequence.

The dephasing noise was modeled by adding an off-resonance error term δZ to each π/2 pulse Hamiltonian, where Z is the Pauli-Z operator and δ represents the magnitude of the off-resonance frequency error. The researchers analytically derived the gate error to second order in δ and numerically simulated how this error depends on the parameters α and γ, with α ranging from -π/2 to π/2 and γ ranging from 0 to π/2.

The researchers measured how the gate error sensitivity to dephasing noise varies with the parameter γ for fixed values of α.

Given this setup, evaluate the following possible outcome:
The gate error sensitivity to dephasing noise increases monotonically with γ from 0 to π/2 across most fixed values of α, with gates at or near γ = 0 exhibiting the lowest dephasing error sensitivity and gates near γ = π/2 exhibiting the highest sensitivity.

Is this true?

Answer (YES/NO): NO